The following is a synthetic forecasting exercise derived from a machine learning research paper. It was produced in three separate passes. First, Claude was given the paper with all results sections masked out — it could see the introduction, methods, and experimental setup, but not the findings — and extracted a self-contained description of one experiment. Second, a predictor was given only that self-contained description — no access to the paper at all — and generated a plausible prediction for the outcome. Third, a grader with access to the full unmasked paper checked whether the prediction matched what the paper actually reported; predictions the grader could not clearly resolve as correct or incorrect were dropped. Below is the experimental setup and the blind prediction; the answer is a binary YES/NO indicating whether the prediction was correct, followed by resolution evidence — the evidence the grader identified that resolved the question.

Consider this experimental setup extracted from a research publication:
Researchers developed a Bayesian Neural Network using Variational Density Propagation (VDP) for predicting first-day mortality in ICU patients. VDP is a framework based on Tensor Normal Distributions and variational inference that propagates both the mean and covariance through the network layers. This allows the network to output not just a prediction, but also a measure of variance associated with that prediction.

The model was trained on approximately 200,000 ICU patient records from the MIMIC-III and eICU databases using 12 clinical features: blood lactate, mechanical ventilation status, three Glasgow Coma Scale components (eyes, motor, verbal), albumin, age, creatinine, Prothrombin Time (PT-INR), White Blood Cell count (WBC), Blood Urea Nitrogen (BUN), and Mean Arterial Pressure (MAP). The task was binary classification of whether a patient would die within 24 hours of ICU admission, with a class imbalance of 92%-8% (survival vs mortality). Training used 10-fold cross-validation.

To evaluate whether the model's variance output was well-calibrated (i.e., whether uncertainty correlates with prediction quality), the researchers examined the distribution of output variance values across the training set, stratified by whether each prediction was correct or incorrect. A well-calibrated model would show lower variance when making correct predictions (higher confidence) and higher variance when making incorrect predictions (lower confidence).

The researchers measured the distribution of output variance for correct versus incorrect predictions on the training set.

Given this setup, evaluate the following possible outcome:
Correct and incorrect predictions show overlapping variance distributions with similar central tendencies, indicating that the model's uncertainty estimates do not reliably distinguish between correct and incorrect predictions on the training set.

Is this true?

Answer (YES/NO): NO